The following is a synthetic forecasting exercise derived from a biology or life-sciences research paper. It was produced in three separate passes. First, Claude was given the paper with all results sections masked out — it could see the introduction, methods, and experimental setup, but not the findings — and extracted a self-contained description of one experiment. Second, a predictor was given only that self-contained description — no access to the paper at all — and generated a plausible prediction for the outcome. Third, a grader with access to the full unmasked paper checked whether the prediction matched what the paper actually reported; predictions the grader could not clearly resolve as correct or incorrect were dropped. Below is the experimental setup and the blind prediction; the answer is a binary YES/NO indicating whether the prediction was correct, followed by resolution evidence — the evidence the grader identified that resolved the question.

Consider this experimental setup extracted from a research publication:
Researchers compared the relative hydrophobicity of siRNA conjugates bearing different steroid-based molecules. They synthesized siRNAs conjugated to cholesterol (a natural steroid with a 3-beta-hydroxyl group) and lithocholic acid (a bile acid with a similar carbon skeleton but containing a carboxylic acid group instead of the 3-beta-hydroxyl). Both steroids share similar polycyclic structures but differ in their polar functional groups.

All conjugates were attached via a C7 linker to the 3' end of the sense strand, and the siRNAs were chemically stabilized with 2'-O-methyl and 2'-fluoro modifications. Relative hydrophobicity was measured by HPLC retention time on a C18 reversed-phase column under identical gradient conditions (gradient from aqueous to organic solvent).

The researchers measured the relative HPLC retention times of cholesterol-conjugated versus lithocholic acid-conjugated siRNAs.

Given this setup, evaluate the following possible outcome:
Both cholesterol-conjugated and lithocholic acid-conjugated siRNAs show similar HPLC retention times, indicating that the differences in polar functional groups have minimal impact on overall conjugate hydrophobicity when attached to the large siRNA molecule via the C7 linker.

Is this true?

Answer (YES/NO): NO